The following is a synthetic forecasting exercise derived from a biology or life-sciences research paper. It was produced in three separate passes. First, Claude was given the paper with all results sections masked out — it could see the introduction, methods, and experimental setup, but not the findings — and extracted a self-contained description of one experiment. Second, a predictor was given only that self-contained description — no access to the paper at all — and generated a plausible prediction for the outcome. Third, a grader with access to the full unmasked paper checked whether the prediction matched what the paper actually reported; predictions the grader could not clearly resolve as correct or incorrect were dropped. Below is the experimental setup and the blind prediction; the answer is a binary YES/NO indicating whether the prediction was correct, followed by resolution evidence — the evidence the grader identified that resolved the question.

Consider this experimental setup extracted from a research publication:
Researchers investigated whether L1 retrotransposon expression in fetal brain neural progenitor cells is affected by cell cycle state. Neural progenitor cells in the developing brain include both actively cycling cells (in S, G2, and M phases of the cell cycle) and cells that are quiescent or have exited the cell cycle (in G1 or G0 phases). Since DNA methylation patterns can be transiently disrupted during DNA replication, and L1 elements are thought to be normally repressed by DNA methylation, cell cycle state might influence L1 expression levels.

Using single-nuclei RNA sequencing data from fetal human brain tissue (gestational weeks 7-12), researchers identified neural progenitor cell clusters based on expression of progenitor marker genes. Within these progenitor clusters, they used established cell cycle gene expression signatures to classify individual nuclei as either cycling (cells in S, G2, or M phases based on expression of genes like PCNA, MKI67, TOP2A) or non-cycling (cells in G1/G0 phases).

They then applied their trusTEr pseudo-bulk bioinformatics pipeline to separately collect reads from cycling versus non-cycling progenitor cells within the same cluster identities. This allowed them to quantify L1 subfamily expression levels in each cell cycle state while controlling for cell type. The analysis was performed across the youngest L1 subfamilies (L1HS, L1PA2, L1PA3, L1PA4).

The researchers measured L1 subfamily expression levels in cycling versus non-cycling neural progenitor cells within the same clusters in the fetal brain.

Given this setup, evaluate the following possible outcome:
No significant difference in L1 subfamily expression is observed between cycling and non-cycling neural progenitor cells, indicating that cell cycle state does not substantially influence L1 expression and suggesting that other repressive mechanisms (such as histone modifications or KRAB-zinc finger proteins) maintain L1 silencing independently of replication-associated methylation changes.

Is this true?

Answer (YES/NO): YES